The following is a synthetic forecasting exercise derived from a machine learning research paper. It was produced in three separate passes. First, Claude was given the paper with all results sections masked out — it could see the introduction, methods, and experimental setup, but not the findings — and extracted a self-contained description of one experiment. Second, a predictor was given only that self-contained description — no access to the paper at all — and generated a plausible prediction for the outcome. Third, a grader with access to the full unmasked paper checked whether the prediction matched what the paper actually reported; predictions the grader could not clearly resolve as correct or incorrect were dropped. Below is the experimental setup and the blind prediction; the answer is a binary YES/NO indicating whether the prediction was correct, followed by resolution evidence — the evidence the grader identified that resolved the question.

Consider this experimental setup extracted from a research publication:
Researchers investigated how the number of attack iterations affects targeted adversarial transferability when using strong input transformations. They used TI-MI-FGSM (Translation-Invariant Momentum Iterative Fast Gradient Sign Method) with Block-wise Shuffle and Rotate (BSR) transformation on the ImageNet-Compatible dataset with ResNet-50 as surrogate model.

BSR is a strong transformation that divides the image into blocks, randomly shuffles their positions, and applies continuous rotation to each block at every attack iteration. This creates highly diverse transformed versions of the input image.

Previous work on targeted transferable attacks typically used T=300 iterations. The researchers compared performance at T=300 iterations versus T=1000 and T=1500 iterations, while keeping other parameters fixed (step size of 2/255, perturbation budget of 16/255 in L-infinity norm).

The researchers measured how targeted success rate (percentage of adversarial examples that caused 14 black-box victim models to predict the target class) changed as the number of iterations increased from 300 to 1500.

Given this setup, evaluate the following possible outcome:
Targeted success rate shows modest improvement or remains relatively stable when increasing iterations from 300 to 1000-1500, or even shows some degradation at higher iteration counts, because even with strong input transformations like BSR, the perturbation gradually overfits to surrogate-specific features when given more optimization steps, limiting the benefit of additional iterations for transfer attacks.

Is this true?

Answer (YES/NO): NO